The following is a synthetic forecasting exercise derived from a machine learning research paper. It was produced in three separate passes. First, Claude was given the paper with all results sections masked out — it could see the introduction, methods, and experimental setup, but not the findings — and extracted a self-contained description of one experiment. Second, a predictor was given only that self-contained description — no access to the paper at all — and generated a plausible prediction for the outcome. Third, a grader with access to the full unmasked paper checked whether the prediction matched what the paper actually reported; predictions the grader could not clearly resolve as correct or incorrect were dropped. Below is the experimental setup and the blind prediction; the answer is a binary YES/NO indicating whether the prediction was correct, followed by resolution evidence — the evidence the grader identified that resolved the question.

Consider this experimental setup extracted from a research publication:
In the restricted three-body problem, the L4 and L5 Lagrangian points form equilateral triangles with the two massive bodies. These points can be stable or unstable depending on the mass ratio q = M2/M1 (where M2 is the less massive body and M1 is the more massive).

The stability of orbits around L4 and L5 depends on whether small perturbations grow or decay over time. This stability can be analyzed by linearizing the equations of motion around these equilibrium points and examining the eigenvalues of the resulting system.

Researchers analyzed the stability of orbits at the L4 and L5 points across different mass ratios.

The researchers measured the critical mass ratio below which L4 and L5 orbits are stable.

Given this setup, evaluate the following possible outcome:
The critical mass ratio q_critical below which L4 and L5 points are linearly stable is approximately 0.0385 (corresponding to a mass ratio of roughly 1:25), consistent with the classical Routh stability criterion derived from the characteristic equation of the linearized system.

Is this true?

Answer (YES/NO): NO